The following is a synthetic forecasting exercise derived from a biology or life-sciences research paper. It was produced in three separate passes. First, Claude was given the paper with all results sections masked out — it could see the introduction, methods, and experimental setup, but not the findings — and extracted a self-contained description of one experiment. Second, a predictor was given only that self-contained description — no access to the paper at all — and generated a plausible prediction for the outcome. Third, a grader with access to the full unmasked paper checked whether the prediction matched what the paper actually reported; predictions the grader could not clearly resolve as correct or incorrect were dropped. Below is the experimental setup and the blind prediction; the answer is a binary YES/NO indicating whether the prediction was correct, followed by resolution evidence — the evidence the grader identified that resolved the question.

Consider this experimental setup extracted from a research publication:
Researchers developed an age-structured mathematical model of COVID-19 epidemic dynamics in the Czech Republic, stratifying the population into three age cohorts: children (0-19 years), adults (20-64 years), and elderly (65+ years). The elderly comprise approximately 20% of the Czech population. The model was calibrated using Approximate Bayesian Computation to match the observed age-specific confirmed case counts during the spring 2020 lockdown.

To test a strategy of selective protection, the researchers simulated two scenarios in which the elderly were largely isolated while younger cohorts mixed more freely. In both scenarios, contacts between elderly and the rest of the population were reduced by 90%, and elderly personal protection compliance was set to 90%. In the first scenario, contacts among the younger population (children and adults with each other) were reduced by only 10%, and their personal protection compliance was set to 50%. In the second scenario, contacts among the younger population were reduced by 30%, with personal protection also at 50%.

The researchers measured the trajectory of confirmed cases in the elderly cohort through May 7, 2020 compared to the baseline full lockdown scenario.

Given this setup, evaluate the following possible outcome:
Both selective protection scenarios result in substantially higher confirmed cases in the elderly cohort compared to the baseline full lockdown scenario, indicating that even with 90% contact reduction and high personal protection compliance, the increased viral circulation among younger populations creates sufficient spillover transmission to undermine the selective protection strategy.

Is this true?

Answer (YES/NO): YES